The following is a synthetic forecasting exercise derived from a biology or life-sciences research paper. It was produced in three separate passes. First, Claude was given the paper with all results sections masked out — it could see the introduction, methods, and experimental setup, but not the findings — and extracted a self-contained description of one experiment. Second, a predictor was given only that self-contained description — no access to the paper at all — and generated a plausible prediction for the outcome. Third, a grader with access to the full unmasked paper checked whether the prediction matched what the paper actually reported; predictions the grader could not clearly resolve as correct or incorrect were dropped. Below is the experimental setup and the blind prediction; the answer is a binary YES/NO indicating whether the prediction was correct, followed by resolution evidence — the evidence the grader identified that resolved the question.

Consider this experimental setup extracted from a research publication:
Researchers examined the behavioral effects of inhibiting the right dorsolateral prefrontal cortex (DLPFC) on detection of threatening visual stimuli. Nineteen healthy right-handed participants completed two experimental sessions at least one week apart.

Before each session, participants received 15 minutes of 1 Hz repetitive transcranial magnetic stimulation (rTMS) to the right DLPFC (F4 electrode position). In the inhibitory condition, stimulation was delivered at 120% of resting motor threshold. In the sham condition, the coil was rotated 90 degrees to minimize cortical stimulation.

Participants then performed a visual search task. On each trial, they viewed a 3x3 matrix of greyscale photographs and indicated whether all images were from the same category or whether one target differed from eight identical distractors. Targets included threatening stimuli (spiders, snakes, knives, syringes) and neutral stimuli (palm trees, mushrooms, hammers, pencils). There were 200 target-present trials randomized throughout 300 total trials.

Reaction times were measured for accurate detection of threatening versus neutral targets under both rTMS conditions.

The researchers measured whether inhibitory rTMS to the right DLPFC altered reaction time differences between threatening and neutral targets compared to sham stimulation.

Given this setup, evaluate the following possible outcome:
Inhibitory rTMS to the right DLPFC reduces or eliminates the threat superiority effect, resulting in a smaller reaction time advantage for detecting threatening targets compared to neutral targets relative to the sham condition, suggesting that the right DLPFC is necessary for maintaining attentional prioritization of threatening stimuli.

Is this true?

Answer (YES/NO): NO